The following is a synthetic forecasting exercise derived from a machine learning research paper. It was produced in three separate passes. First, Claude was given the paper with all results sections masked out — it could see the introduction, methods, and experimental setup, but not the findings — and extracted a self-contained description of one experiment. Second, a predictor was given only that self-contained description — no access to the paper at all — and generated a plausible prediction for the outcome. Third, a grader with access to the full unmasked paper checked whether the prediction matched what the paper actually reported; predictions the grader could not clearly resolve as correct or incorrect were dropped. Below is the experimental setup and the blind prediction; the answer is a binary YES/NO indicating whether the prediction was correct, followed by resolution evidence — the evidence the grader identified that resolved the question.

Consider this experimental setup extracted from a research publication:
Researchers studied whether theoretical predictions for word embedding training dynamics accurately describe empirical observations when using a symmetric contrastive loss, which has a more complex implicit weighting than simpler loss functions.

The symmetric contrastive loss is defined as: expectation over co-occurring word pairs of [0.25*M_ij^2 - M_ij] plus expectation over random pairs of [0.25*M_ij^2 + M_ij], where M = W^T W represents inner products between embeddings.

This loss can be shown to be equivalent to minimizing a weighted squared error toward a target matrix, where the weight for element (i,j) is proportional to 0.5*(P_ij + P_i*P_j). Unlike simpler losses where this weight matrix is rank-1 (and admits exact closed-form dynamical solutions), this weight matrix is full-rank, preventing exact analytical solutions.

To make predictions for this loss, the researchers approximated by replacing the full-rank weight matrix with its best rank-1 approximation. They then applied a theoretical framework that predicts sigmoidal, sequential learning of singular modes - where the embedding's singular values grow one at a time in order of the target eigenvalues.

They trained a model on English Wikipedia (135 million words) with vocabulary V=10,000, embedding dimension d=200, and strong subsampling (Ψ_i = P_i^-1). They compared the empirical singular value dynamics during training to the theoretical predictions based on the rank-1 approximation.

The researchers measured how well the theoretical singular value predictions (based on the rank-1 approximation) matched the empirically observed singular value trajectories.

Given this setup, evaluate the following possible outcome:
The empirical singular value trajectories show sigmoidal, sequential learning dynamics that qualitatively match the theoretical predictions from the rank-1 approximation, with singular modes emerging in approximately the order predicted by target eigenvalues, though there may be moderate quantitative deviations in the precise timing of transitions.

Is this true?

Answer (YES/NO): YES